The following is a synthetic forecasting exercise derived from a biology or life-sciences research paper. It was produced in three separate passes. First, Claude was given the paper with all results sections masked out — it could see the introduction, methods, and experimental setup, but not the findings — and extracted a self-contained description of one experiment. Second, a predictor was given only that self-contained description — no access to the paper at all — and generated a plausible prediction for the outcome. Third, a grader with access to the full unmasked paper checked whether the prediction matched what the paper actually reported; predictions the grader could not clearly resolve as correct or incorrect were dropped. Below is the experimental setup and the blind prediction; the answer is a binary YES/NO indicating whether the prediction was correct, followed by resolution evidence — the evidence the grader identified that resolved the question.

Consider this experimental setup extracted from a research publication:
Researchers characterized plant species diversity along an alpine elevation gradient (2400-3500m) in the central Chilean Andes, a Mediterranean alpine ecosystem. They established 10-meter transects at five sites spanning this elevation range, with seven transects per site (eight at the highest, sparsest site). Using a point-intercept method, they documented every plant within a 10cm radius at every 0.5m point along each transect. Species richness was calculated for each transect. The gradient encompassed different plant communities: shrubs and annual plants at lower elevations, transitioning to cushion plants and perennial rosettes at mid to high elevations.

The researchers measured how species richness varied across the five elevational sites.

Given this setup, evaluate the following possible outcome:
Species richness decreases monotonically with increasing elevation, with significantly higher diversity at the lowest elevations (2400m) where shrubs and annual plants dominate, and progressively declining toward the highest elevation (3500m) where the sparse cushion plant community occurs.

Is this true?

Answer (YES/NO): NO